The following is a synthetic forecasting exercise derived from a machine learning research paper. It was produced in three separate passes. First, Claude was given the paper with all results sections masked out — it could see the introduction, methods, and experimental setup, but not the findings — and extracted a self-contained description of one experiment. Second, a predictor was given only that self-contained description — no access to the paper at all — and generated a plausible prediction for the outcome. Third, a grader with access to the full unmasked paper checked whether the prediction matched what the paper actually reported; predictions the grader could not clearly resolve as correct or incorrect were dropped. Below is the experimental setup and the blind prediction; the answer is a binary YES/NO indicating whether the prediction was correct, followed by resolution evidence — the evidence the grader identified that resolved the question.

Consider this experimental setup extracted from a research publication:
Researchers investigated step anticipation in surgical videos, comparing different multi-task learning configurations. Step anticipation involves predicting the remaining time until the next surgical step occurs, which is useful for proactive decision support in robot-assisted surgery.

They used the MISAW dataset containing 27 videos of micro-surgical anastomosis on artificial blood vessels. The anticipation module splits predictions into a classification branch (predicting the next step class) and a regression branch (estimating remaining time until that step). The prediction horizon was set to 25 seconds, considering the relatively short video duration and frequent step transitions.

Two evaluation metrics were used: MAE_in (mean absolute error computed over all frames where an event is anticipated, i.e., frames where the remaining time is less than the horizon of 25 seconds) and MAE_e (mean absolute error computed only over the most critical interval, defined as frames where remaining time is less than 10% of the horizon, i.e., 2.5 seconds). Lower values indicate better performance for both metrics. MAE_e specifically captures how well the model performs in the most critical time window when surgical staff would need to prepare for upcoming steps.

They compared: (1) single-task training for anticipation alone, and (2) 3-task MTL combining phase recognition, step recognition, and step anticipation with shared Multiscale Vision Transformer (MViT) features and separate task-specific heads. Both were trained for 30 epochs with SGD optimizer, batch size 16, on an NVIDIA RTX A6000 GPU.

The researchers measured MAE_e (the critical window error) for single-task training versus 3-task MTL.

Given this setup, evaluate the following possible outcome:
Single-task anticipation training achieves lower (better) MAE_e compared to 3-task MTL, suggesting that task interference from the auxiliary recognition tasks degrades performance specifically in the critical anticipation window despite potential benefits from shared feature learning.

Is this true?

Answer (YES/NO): NO